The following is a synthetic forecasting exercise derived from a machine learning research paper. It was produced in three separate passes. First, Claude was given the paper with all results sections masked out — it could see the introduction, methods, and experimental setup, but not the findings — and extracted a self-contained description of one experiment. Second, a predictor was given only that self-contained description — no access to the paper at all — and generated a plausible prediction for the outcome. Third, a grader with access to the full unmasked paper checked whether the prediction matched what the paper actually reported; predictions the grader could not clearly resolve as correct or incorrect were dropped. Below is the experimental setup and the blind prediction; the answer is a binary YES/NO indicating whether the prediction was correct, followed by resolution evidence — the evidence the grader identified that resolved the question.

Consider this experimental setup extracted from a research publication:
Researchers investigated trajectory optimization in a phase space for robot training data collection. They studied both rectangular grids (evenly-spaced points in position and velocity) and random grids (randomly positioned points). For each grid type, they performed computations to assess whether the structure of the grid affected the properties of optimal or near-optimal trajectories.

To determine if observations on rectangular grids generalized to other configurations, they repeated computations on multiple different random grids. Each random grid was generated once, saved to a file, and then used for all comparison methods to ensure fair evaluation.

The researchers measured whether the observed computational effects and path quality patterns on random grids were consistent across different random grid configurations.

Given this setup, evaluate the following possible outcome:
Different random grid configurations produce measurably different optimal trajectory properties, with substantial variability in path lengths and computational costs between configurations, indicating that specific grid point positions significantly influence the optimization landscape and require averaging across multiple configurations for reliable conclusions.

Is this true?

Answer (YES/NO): NO